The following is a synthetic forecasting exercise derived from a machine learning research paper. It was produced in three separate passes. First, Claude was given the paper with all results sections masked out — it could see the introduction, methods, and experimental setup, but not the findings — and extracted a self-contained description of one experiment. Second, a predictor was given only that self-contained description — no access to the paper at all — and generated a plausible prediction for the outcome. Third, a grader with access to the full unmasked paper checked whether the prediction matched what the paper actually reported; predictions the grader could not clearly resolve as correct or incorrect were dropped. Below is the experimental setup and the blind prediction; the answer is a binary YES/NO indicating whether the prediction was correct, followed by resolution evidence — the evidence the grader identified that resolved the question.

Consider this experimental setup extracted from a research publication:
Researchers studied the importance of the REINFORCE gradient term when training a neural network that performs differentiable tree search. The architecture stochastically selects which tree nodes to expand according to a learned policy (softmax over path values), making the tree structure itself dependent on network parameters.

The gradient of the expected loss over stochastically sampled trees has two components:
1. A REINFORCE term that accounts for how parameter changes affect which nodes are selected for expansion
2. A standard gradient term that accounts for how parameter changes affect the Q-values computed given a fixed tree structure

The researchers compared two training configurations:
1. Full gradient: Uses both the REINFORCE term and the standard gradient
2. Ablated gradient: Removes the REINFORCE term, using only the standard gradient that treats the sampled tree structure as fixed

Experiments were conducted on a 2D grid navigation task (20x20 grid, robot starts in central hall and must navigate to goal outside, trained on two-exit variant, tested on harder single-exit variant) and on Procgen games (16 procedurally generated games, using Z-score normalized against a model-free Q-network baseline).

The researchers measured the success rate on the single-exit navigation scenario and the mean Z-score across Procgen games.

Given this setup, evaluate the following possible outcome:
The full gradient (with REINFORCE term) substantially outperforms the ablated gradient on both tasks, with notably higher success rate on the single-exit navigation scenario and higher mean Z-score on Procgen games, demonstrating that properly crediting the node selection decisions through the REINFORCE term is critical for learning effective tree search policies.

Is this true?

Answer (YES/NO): NO